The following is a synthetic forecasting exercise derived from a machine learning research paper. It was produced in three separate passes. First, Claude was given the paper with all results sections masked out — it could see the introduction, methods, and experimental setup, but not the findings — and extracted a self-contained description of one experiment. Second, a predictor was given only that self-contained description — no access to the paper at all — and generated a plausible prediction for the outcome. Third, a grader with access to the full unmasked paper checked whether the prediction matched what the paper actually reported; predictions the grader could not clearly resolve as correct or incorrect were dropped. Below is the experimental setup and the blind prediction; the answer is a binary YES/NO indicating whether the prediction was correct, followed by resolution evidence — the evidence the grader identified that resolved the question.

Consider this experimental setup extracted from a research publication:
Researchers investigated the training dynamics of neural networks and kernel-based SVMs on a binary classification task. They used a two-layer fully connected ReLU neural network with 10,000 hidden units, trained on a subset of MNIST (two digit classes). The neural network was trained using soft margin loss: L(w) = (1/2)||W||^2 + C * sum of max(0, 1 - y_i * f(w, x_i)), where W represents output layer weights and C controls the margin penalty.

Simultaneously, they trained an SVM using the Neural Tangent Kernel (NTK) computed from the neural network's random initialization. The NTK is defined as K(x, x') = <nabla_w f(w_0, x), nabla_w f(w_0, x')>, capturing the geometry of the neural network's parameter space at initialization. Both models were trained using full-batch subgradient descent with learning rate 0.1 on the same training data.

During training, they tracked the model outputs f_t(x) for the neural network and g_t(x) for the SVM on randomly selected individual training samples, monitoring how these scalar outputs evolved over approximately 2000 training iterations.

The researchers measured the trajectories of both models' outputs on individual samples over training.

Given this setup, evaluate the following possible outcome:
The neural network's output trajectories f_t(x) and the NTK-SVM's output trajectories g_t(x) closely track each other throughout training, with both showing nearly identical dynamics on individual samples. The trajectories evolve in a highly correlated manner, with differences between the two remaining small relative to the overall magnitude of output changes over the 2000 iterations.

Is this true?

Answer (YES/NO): YES